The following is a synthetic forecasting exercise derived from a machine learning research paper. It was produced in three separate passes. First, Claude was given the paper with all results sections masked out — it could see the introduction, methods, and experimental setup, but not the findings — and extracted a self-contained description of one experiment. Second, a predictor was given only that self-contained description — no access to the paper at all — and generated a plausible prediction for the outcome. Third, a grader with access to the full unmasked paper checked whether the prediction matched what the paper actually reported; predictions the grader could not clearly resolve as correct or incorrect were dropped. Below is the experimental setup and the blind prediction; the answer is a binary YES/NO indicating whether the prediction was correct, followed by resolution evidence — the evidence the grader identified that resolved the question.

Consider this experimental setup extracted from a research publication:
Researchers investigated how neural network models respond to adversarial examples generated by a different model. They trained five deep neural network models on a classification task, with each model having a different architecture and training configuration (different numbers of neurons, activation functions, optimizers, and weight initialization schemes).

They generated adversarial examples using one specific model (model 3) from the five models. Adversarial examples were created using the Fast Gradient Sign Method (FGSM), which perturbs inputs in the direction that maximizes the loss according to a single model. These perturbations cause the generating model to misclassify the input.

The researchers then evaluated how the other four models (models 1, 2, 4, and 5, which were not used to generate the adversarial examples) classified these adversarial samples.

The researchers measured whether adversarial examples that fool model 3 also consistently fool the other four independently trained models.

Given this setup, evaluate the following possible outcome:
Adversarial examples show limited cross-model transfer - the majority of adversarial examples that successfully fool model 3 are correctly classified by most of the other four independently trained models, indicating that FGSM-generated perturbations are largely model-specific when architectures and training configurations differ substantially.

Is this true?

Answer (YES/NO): YES